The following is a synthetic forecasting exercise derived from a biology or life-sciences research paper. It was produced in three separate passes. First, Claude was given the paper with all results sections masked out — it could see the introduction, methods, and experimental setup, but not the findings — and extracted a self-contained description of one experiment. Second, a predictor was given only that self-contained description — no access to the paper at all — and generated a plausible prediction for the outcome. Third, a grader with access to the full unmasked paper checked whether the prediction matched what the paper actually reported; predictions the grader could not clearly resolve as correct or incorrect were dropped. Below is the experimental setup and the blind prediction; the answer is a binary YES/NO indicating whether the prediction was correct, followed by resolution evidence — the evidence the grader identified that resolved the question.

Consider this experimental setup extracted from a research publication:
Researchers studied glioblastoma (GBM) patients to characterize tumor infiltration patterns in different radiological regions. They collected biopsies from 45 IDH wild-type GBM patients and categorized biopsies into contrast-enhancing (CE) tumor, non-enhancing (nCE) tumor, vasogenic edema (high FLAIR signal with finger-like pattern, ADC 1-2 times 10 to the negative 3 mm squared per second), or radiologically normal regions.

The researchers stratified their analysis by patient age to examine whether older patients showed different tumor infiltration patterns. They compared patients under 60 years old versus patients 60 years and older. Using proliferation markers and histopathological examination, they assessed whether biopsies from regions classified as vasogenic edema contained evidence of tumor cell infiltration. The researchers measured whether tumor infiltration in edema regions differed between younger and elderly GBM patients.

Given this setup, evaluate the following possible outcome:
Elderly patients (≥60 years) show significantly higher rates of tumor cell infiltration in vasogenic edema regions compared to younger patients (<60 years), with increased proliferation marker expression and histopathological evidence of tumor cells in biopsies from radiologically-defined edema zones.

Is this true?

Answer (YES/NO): NO